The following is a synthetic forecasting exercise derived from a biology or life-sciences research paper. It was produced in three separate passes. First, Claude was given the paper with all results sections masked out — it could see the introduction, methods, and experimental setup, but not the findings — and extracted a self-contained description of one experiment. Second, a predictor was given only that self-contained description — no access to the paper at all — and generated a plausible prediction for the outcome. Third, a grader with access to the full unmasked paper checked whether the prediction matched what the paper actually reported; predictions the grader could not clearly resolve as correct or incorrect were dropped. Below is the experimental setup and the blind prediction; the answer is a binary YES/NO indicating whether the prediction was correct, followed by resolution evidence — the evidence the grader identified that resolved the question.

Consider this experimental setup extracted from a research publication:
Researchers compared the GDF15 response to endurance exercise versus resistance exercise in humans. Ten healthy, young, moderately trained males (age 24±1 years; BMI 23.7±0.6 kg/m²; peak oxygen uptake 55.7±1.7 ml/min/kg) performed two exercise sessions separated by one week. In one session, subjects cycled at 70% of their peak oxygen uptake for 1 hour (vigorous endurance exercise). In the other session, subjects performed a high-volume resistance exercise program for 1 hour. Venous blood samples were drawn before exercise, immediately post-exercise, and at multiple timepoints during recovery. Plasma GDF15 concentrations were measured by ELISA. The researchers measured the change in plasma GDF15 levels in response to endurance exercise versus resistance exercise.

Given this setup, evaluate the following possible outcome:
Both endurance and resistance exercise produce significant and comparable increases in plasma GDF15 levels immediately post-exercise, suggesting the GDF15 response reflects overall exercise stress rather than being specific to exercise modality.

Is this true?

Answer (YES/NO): YES